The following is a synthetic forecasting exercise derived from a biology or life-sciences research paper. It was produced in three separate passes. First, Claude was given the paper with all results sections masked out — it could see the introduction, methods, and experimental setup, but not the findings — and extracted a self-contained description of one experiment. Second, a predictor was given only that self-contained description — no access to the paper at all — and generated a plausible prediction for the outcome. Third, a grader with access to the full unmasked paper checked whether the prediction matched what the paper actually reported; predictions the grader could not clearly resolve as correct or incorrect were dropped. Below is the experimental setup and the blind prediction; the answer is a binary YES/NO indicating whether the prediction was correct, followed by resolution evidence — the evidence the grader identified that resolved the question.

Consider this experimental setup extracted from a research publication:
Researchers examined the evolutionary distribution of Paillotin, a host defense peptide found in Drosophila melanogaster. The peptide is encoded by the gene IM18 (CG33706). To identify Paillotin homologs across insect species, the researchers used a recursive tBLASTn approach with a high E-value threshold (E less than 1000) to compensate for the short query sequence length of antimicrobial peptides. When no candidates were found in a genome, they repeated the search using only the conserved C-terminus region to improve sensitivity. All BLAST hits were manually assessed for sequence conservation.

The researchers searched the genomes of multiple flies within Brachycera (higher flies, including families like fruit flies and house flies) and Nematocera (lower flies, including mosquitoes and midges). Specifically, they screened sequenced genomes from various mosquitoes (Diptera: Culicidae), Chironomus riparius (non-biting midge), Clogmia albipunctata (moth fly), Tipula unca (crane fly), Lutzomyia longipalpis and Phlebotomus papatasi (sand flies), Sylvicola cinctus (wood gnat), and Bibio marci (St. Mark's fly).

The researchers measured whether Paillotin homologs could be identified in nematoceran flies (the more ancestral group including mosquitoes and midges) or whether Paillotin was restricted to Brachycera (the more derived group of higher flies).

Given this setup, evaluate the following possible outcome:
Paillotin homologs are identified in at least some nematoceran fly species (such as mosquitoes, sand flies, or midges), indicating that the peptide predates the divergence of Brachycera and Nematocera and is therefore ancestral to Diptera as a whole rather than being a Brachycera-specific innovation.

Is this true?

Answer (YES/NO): NO